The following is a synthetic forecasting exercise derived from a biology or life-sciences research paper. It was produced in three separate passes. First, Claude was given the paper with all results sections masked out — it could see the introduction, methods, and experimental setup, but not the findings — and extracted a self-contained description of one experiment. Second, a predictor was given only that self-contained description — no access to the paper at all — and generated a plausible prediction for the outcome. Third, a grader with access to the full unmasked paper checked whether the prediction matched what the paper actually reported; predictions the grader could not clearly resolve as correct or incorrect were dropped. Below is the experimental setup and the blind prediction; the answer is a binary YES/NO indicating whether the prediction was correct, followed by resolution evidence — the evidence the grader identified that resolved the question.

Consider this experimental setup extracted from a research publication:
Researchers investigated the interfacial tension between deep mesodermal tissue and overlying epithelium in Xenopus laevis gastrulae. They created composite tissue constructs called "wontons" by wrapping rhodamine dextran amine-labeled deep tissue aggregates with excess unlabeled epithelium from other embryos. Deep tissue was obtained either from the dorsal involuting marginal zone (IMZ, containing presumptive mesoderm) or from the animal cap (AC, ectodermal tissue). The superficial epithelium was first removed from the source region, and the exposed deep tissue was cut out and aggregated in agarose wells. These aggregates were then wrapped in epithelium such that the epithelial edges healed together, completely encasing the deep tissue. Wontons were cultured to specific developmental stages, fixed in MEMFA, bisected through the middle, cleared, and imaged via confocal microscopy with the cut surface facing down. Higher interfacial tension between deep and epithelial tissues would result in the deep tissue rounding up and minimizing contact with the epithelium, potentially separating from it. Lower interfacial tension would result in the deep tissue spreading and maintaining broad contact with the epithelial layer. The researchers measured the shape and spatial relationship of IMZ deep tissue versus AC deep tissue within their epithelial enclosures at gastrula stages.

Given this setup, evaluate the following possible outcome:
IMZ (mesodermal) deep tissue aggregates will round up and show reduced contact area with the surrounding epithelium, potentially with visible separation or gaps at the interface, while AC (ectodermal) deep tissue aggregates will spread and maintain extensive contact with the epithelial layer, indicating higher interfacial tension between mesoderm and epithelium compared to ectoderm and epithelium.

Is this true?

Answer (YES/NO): YES